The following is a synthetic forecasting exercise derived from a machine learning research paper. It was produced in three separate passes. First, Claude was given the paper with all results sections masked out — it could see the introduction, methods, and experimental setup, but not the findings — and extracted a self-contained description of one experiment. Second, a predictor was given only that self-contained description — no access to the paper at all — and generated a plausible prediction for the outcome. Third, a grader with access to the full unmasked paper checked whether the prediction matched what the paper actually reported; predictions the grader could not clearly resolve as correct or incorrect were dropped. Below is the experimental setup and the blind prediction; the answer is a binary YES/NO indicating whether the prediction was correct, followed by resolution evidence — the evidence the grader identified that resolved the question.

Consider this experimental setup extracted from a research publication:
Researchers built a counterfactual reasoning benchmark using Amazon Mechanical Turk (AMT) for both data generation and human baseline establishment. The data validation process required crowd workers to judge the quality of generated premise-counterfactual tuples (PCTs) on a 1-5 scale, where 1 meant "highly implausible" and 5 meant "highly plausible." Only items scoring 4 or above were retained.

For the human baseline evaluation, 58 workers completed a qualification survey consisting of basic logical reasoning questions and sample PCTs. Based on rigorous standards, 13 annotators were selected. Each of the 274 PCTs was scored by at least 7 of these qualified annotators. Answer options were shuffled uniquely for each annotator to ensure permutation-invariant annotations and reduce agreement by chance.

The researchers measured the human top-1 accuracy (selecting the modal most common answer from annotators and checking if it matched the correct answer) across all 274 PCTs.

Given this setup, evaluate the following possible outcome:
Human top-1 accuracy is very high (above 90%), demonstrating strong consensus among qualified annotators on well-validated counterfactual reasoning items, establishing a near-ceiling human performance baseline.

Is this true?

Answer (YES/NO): YES